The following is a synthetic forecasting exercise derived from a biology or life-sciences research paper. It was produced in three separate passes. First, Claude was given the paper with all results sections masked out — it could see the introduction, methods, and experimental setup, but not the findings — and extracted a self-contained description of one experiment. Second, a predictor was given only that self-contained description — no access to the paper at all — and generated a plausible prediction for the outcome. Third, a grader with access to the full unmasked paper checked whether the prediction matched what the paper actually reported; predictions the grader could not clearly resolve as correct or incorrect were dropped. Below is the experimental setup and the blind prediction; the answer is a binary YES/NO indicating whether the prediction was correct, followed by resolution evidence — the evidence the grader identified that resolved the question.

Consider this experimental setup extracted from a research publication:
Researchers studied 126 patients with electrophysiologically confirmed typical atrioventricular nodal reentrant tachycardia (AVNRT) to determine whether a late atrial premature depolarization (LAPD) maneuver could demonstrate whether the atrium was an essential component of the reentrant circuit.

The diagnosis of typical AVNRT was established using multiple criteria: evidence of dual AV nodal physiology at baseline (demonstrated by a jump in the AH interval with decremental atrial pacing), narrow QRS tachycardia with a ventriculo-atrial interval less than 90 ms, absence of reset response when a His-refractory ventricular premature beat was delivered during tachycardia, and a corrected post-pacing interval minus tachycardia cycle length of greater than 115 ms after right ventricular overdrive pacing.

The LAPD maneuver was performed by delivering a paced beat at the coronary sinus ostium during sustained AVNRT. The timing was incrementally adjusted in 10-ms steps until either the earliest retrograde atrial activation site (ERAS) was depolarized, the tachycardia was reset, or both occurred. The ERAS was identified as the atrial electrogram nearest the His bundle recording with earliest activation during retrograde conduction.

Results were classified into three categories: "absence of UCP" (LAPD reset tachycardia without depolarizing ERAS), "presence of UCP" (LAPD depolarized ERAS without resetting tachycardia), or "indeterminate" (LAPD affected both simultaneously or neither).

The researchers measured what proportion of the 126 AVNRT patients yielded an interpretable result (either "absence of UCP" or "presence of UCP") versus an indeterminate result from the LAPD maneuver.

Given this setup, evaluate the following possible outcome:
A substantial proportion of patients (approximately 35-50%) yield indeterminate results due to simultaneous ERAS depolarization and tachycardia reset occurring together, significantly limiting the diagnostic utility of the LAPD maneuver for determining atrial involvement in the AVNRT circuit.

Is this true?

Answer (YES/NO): NO